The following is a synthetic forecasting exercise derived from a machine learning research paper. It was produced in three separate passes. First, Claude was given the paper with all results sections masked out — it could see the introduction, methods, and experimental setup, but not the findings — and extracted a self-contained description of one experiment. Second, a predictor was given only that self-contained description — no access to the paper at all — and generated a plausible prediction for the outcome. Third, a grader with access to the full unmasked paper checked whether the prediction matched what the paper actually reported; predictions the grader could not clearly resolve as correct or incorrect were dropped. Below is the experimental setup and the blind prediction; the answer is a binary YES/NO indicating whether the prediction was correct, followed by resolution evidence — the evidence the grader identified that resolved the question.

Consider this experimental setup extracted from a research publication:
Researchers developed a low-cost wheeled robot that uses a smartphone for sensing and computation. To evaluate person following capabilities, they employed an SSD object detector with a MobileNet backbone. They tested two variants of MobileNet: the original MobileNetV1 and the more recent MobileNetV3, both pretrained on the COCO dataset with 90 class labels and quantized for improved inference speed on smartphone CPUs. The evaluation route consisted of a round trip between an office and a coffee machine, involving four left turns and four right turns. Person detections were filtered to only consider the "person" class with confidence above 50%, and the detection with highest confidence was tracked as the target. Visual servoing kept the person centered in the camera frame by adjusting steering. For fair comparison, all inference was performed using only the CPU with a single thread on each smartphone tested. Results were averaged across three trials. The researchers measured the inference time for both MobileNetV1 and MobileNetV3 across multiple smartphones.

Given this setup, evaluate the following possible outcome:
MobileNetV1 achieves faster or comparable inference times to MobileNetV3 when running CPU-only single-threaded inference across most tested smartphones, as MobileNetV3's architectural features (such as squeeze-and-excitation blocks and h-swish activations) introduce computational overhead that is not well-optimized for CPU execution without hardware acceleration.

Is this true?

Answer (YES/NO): NO